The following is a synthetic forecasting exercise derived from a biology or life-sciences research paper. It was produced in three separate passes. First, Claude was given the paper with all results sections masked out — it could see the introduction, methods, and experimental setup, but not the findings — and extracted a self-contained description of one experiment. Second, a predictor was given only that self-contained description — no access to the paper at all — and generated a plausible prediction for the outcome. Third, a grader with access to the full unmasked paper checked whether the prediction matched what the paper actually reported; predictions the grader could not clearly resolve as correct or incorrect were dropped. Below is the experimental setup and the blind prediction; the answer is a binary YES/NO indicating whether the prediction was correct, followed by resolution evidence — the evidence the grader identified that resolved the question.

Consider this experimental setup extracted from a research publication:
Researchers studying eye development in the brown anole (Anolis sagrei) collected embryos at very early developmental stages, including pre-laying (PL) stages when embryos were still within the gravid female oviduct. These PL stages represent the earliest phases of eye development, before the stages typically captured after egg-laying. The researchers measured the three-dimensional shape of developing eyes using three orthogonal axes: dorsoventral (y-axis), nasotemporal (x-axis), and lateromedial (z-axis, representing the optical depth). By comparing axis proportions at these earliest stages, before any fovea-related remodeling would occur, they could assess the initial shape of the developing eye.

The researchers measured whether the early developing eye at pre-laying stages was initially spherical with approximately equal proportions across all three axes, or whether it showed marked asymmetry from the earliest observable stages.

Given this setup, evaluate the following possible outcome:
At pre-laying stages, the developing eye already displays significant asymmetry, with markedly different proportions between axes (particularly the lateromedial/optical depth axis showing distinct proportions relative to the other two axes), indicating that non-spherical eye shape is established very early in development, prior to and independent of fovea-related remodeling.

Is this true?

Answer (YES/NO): NO